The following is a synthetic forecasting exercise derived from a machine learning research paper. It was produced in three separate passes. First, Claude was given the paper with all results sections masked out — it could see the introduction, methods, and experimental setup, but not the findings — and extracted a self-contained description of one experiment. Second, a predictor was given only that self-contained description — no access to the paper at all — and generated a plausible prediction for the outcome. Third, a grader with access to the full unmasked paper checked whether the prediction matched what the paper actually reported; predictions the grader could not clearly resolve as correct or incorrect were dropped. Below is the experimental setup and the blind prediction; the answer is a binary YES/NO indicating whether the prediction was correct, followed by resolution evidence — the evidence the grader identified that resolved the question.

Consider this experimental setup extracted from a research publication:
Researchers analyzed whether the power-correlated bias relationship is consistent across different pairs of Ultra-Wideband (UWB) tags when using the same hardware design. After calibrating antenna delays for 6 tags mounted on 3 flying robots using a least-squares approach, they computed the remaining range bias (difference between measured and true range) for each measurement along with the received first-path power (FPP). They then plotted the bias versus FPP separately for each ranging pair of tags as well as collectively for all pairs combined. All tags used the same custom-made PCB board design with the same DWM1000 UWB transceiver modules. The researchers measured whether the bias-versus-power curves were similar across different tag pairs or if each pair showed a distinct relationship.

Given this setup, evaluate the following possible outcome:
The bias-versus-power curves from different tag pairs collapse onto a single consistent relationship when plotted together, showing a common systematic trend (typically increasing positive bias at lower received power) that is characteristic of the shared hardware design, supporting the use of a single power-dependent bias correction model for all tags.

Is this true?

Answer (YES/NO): YES